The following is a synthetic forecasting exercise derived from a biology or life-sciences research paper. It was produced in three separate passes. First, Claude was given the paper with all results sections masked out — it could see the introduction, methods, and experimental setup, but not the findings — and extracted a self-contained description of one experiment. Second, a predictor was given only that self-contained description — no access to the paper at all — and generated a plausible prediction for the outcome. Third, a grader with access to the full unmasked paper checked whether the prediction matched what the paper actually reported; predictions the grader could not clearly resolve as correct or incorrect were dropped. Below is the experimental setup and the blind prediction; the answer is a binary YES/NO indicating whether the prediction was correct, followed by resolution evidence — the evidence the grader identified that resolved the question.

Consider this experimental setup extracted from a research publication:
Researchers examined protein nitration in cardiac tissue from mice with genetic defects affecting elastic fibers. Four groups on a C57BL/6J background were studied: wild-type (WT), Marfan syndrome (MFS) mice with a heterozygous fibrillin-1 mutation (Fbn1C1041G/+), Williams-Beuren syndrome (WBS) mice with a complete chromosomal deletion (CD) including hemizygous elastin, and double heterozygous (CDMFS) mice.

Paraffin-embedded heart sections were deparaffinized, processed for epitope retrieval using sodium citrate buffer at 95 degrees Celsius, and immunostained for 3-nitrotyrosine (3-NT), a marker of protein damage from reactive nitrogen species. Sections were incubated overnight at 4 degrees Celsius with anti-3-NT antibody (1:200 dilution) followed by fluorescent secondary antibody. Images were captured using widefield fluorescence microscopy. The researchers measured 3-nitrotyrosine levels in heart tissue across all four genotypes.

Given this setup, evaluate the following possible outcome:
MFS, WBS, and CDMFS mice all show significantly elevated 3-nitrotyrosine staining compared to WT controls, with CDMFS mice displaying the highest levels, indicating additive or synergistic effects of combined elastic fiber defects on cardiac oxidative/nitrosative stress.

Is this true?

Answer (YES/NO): NO